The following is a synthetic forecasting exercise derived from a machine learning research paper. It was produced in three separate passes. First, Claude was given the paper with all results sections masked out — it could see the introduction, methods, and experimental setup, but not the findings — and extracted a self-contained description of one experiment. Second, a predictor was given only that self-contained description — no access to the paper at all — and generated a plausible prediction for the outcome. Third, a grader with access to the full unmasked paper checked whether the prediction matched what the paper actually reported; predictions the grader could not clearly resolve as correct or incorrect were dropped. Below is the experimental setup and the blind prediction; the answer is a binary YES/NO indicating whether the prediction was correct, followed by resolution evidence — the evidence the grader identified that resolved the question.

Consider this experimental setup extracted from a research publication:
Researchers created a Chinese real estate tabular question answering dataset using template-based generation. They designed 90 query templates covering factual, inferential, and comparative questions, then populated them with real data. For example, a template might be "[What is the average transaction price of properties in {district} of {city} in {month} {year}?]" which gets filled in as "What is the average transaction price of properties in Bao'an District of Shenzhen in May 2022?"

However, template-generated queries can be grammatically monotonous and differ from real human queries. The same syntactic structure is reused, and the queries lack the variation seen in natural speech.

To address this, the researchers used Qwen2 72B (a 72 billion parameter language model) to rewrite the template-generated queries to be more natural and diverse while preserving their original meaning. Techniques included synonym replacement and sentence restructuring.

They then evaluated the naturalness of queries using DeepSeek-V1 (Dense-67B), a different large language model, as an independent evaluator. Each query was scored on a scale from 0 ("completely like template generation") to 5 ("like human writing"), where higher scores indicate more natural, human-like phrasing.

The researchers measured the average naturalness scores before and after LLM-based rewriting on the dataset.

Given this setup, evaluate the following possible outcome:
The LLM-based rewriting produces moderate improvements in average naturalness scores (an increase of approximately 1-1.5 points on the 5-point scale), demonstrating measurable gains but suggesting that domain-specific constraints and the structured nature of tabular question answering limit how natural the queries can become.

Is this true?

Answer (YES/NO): NO